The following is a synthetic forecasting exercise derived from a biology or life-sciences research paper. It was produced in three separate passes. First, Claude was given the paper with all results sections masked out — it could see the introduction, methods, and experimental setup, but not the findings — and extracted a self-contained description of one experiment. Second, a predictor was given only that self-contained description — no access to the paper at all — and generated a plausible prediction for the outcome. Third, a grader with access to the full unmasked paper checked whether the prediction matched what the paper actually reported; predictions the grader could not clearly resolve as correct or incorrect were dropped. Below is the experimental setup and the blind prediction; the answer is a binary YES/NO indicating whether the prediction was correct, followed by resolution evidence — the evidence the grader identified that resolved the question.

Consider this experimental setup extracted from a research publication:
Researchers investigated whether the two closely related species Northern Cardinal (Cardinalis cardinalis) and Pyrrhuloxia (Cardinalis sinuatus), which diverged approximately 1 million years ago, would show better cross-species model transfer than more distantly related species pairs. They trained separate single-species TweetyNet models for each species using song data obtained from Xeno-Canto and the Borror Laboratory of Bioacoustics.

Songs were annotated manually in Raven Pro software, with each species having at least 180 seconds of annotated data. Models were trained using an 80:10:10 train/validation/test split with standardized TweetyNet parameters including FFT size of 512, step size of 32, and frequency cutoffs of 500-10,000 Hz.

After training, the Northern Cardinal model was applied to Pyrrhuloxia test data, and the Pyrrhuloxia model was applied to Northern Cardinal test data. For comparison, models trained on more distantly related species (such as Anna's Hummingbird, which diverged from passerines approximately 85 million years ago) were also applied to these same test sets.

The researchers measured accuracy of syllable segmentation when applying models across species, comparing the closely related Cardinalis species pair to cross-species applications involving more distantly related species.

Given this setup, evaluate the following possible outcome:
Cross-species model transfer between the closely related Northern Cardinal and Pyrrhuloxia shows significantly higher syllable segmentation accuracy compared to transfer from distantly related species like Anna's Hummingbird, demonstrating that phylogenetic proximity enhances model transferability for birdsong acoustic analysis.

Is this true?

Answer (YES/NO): YES